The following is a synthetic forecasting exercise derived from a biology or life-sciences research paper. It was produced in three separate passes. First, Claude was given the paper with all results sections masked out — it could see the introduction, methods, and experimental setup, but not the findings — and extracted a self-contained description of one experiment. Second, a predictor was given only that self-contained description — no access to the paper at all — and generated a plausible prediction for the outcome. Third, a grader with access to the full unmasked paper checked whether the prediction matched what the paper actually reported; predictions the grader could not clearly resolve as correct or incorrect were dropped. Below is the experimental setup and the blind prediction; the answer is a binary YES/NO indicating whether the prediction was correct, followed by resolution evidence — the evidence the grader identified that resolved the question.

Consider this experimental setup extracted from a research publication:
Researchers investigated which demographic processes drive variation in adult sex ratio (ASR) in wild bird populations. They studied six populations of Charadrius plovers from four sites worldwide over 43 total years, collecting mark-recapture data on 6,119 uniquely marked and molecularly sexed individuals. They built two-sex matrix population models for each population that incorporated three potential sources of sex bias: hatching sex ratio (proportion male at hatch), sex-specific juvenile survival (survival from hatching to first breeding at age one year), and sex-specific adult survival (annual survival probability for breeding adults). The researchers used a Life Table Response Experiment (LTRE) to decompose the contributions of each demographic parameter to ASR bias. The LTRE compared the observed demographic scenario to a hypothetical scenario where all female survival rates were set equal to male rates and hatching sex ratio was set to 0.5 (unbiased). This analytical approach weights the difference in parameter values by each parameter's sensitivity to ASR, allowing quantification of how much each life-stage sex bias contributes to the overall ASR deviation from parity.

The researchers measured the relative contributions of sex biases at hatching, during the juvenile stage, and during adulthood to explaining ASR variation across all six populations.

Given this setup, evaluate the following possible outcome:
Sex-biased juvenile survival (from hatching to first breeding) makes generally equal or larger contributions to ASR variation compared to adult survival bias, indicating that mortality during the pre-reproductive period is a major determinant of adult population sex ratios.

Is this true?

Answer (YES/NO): YES